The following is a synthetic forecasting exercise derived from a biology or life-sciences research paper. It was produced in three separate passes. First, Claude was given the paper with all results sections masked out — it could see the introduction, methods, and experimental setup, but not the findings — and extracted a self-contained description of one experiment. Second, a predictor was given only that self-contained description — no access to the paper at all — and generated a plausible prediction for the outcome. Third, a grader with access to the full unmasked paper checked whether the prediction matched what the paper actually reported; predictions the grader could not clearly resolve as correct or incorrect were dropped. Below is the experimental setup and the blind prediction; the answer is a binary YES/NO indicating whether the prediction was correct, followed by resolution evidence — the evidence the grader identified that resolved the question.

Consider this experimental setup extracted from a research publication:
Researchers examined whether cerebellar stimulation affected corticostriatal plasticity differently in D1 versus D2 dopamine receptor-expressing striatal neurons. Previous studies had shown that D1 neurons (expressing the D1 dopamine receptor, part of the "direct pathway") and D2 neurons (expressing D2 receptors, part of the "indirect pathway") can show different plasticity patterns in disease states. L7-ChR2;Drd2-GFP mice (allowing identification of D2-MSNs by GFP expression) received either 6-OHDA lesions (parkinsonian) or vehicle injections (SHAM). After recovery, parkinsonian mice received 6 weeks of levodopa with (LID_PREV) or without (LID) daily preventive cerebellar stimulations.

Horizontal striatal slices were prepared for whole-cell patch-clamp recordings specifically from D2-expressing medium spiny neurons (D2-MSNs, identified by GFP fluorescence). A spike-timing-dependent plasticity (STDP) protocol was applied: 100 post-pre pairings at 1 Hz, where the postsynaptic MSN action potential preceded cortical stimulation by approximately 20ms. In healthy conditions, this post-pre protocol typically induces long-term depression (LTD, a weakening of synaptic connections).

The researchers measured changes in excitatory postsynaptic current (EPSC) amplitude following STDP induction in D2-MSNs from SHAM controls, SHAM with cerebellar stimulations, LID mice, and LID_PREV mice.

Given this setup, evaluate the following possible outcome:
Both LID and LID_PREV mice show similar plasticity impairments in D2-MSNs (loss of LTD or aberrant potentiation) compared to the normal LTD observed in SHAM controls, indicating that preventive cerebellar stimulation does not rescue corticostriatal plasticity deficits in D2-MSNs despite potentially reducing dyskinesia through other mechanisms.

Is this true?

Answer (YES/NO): NO